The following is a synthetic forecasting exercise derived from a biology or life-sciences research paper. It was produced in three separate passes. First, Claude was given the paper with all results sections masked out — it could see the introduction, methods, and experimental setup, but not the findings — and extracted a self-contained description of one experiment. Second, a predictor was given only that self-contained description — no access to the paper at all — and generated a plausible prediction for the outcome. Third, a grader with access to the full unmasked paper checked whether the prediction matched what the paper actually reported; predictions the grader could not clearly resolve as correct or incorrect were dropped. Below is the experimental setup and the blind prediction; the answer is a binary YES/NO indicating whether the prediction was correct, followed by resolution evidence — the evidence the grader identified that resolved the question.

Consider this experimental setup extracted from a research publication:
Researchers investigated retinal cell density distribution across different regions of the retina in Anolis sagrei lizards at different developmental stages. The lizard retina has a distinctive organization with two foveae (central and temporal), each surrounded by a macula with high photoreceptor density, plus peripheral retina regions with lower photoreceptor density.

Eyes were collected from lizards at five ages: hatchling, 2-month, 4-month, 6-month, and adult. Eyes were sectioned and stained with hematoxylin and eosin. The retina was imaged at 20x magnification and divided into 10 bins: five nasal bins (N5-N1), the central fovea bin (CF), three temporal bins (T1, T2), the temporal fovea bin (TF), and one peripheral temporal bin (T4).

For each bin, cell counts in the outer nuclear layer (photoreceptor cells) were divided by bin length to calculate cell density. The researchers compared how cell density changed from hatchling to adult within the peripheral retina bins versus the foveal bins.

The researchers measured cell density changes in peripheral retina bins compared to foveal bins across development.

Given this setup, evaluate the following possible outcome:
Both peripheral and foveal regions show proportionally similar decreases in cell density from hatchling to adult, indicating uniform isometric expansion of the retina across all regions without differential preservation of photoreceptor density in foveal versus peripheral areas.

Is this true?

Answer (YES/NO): NO